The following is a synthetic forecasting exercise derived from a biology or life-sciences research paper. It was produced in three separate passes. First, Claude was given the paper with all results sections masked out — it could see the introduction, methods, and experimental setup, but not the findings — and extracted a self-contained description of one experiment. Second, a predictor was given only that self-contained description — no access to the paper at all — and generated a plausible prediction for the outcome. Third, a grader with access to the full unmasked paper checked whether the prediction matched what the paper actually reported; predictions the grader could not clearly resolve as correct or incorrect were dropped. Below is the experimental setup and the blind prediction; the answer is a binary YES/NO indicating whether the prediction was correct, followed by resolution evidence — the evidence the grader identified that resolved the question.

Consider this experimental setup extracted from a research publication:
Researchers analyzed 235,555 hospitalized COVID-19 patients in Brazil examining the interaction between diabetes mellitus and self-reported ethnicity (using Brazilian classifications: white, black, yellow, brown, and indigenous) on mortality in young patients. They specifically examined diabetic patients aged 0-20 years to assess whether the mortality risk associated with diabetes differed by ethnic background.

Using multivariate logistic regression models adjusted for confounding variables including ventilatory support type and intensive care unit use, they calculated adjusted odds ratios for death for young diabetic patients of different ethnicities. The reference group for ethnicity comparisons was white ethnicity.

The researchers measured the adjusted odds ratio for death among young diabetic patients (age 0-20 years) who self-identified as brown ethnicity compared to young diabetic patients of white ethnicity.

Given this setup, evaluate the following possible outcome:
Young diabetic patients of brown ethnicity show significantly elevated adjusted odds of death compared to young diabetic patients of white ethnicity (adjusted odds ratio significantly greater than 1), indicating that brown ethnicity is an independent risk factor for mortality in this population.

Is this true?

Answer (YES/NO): YES